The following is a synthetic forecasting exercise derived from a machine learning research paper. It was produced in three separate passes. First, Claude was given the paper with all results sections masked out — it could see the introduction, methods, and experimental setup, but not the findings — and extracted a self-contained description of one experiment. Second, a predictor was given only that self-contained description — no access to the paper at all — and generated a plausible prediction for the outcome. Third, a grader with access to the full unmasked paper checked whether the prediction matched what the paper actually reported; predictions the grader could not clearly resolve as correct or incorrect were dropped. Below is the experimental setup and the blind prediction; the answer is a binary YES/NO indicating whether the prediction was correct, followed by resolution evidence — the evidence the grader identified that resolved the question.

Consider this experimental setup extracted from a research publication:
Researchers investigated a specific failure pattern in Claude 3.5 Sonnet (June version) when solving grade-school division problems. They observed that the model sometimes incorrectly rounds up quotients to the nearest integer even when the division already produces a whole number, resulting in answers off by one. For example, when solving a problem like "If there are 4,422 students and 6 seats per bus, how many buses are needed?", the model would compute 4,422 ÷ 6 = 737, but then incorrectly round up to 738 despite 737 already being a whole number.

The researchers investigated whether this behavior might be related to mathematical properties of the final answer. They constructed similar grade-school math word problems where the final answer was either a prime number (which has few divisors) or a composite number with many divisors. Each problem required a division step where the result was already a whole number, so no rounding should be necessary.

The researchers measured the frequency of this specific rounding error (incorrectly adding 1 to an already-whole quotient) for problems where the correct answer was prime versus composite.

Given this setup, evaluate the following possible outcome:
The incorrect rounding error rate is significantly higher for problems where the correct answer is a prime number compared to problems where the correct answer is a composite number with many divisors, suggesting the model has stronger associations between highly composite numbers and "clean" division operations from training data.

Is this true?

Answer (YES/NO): YES